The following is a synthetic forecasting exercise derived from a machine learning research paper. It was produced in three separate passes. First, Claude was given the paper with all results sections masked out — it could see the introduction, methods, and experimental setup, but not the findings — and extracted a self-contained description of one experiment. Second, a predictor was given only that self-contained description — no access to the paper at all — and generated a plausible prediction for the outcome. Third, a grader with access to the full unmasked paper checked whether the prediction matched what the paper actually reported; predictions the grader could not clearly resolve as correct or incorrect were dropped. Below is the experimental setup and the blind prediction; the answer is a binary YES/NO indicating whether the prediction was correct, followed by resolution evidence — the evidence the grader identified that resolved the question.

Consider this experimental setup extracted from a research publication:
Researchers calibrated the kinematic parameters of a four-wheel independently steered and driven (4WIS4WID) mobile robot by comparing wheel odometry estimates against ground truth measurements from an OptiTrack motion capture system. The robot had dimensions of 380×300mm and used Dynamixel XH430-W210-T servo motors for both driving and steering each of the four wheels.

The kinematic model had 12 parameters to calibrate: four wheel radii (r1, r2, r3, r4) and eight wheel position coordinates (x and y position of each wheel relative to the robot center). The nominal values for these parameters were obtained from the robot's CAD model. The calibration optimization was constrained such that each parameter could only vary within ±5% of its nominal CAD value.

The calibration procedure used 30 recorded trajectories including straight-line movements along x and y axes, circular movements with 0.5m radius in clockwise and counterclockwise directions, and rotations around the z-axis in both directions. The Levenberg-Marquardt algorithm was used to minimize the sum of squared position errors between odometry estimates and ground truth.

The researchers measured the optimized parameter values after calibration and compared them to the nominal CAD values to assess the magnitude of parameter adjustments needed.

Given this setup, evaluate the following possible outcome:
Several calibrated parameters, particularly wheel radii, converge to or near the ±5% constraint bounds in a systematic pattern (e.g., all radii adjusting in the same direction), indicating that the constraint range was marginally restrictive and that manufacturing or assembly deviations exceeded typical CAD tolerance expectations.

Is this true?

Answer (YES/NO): NO